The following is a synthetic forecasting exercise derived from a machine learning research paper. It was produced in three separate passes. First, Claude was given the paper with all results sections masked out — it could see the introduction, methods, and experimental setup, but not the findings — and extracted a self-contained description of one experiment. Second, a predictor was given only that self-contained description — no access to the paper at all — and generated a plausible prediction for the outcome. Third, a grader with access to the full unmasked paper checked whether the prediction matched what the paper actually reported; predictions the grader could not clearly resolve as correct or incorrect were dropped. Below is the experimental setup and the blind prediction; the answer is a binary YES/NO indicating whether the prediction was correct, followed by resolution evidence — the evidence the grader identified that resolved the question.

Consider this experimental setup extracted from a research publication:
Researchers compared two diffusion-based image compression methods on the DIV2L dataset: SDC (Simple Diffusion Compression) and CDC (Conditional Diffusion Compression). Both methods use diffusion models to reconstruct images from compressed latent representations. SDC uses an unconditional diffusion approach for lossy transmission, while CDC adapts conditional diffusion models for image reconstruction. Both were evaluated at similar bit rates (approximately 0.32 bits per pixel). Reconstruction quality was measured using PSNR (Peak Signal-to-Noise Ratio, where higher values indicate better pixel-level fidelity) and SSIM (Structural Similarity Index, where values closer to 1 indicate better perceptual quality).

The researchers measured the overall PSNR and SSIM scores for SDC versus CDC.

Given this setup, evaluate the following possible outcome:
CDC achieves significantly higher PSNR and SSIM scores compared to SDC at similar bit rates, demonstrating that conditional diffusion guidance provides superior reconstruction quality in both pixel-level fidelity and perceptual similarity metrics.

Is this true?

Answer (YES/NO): YES